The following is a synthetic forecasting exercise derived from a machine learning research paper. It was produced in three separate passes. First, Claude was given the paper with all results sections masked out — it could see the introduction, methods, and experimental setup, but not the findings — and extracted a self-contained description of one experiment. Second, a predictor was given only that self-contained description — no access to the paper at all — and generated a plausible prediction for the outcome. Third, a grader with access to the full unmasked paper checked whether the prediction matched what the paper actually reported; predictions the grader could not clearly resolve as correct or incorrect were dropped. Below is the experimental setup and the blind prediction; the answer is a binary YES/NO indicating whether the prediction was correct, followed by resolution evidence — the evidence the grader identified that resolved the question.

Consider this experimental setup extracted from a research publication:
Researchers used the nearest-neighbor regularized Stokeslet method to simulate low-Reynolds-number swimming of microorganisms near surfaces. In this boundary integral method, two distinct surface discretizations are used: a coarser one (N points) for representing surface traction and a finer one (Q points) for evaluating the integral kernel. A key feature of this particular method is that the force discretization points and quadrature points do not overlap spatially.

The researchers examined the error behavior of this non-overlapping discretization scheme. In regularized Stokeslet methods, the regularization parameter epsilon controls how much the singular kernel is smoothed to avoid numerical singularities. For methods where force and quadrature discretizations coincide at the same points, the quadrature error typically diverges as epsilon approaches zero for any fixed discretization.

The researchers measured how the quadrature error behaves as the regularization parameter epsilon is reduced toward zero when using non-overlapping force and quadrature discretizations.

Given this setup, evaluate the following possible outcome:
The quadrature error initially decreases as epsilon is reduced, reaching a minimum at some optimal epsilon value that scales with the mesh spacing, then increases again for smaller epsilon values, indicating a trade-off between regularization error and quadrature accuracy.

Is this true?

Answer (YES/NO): NO